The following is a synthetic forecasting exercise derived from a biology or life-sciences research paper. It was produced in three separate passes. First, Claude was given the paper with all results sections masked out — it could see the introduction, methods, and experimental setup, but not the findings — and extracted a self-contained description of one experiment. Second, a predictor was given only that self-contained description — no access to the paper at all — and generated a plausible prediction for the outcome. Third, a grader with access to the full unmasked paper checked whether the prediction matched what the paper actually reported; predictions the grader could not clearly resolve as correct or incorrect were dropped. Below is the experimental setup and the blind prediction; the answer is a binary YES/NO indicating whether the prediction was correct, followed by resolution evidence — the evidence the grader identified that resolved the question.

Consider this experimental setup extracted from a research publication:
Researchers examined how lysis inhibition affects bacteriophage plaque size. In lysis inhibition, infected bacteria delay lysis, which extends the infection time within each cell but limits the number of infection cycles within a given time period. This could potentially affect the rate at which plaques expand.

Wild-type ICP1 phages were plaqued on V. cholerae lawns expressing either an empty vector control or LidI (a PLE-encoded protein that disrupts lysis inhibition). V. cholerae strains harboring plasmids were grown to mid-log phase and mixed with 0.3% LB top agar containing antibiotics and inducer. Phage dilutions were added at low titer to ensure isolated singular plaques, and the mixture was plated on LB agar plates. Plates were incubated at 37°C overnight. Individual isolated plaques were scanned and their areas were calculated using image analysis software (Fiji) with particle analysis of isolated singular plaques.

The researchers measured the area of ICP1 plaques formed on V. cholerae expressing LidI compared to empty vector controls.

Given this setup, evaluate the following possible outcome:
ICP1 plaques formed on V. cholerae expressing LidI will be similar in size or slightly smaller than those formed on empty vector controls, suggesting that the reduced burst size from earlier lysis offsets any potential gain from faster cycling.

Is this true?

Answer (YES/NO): NO